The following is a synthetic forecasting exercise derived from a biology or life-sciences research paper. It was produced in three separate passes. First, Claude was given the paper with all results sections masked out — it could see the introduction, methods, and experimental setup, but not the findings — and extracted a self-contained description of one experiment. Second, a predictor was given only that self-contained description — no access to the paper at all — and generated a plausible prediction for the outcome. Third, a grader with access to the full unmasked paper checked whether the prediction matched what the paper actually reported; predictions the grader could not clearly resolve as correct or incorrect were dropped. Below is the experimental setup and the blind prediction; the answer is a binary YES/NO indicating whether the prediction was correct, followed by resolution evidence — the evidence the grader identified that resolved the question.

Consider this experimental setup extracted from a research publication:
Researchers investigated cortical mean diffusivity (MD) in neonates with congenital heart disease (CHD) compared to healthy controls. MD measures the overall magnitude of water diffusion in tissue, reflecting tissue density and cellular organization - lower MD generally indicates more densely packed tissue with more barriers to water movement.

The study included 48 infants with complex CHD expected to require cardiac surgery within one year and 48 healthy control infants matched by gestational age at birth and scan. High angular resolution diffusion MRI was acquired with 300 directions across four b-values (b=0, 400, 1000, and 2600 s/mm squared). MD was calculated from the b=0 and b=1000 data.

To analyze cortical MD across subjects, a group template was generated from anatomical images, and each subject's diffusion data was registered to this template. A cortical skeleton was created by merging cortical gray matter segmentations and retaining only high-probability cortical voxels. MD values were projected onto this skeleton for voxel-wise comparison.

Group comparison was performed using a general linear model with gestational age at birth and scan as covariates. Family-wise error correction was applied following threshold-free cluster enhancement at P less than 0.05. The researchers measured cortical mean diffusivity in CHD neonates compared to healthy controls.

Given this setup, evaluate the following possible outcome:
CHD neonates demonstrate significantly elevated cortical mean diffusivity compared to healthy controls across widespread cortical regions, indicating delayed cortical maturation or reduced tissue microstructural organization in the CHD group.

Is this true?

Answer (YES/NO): NO